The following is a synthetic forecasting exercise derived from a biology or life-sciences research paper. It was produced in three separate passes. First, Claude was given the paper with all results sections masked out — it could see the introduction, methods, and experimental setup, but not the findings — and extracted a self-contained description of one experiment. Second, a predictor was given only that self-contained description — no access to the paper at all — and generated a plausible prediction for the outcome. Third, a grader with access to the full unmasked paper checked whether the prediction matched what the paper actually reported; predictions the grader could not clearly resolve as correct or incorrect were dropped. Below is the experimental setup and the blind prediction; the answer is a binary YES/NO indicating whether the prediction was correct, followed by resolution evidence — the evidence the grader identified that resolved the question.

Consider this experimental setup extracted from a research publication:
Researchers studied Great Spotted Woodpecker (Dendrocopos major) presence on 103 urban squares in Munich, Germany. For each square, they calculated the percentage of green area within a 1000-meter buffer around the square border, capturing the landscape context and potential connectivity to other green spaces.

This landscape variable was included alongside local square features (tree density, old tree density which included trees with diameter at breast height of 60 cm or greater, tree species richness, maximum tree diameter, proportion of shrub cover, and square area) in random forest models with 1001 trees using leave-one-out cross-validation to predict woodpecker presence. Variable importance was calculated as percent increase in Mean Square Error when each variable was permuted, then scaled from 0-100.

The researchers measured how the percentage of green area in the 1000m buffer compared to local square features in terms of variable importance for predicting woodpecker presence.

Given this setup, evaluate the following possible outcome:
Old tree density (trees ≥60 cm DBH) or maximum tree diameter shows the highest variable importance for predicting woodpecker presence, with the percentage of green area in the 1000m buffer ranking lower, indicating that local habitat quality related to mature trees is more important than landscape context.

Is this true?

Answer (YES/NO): NO